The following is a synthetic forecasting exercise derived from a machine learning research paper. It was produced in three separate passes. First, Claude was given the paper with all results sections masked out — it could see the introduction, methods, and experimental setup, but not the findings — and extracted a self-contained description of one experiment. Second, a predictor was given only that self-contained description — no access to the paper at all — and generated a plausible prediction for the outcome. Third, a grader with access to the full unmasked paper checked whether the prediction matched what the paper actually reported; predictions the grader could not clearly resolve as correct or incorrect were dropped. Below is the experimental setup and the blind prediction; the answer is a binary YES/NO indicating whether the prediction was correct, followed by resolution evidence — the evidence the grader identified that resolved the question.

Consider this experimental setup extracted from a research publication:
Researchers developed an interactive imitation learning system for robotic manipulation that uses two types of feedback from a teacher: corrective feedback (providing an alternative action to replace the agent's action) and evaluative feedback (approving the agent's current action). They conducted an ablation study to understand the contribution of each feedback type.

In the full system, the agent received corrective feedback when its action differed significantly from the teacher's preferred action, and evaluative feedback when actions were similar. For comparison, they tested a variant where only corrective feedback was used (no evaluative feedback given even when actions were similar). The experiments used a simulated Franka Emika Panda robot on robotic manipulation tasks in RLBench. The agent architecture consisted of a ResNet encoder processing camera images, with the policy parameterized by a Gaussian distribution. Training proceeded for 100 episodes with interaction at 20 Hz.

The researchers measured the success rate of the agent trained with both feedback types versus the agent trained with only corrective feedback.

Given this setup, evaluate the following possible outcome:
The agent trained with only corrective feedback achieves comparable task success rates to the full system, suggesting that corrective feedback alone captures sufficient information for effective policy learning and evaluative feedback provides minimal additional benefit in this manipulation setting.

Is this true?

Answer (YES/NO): NO